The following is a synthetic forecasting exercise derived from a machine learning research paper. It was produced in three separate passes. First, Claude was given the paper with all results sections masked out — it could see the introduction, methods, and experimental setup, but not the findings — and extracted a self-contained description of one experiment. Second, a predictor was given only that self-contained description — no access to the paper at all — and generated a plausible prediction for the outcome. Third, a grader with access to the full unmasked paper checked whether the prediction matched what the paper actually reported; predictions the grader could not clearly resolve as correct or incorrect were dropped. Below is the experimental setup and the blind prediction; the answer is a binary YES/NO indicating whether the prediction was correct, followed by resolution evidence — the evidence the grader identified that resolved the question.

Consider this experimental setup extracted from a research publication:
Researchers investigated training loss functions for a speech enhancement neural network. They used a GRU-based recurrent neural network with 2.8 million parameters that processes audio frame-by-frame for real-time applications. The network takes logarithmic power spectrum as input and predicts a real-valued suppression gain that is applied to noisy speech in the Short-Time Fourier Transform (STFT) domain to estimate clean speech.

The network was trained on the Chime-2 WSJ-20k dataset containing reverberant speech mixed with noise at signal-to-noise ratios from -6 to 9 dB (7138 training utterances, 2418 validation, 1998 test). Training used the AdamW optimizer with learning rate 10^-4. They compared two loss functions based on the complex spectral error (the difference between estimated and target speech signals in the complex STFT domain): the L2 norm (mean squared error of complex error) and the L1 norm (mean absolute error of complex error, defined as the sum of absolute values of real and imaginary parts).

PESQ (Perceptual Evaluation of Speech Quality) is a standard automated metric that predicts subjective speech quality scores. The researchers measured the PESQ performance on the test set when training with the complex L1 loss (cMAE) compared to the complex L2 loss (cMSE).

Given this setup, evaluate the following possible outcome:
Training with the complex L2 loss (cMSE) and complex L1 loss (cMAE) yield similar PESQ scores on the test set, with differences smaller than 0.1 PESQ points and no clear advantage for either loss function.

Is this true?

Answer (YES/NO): YES